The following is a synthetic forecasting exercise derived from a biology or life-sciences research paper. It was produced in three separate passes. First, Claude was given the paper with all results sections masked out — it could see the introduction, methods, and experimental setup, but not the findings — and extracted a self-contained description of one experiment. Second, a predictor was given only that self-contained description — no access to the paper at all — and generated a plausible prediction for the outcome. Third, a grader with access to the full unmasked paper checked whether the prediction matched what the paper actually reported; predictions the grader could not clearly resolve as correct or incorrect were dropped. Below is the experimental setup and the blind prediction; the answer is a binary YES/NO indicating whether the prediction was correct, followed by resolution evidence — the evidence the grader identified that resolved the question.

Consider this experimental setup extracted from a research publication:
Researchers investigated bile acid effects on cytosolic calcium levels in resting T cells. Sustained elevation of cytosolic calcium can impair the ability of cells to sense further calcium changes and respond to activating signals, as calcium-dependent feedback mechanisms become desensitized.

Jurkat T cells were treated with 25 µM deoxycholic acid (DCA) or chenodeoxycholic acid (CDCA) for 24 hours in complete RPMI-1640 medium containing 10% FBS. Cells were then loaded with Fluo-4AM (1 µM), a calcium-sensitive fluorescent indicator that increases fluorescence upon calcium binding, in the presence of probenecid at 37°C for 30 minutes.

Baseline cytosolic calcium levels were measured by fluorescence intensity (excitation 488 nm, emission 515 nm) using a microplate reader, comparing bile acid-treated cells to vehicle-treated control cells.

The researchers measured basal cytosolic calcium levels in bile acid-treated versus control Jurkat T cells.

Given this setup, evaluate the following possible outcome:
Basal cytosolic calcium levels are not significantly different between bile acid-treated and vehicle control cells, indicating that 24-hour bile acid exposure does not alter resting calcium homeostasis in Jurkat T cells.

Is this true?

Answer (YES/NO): NO